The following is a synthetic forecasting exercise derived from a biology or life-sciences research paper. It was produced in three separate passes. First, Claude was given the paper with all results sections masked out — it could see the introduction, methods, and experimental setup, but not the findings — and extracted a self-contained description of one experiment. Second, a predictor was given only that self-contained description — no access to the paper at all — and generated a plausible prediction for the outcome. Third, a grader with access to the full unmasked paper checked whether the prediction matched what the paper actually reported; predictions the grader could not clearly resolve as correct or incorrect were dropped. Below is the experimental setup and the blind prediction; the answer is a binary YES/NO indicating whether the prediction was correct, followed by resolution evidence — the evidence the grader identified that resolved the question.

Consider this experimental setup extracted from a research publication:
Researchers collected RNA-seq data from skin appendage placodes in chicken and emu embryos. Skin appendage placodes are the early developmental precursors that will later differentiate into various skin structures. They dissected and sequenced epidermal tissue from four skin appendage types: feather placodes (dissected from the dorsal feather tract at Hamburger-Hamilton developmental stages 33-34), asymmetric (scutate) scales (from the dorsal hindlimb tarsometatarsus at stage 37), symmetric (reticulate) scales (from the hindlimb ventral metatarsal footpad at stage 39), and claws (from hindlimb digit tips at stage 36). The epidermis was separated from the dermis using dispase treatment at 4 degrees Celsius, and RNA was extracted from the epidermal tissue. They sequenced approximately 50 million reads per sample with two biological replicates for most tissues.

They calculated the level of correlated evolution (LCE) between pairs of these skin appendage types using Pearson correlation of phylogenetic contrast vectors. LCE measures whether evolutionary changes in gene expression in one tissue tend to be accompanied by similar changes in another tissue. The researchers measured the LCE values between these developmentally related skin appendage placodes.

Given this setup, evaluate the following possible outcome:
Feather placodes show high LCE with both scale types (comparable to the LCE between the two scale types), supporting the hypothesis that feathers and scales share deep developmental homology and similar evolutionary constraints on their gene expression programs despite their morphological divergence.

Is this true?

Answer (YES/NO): NO